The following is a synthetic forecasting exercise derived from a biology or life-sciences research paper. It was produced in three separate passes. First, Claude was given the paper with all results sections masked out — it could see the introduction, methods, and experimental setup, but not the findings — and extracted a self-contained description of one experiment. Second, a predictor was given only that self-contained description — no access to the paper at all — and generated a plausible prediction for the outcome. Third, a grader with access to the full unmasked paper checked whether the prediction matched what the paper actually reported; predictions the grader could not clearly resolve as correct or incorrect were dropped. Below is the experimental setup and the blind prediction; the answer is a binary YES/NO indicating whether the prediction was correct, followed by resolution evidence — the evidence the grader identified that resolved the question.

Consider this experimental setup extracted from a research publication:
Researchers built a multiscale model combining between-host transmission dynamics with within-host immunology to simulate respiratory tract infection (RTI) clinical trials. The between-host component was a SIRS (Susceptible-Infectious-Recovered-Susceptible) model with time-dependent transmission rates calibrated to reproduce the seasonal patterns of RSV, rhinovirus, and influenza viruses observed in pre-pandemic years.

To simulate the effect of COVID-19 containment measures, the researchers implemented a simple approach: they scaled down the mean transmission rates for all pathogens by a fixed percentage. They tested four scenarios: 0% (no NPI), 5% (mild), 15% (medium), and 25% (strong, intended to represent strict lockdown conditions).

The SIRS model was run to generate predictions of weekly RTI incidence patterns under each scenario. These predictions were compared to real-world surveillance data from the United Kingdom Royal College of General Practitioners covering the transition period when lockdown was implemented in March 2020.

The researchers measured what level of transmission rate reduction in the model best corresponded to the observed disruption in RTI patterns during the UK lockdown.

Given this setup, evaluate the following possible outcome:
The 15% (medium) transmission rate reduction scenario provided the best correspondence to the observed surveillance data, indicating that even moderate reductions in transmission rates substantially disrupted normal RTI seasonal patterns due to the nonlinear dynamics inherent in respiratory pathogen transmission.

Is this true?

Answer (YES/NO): NO